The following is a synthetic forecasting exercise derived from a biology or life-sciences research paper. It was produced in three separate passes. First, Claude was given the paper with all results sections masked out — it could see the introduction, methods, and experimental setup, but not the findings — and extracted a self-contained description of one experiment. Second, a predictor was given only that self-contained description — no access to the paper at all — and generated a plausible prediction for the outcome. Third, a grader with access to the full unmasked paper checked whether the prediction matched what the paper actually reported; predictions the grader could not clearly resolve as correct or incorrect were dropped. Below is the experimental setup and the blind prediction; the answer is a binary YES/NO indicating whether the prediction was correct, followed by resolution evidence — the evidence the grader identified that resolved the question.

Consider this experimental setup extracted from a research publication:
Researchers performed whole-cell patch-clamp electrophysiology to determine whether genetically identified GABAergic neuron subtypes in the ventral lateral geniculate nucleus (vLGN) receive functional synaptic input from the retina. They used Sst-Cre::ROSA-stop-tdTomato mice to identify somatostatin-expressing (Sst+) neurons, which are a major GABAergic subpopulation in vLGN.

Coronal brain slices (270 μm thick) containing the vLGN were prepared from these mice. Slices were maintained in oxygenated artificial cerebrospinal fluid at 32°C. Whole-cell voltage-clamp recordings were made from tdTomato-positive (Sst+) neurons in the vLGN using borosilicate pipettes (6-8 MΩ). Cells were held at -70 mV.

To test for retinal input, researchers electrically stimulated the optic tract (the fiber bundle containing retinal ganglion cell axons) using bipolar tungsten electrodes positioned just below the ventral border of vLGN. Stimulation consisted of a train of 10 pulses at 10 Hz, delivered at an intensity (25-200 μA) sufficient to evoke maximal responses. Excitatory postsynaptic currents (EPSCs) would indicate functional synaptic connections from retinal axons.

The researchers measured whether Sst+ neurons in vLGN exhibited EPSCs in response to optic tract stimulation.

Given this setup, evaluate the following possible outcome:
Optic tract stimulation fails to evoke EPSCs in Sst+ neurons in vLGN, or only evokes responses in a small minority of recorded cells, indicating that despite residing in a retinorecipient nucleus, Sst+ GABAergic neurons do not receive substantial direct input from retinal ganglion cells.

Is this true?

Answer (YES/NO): NO